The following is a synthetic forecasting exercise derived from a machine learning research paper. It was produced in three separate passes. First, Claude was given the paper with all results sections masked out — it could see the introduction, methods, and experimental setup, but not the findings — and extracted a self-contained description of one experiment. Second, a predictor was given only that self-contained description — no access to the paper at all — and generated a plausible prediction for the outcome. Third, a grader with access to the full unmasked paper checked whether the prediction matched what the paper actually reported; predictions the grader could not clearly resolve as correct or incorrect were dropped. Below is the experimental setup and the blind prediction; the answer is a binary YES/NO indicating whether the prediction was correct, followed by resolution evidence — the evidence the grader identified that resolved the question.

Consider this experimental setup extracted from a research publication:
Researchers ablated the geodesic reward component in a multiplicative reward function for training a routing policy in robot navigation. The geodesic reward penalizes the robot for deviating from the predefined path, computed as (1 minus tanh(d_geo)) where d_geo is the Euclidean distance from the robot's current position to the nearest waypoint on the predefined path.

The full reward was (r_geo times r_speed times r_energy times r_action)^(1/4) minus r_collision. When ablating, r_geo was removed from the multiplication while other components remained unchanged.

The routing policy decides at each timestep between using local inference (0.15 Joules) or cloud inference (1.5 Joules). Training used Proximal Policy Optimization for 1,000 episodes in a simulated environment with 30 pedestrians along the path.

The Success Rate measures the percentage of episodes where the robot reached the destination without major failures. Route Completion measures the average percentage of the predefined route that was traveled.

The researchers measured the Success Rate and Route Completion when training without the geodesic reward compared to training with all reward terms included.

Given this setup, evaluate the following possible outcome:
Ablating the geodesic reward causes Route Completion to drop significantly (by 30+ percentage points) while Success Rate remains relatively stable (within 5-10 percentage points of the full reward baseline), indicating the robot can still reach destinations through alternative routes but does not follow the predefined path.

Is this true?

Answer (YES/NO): NO